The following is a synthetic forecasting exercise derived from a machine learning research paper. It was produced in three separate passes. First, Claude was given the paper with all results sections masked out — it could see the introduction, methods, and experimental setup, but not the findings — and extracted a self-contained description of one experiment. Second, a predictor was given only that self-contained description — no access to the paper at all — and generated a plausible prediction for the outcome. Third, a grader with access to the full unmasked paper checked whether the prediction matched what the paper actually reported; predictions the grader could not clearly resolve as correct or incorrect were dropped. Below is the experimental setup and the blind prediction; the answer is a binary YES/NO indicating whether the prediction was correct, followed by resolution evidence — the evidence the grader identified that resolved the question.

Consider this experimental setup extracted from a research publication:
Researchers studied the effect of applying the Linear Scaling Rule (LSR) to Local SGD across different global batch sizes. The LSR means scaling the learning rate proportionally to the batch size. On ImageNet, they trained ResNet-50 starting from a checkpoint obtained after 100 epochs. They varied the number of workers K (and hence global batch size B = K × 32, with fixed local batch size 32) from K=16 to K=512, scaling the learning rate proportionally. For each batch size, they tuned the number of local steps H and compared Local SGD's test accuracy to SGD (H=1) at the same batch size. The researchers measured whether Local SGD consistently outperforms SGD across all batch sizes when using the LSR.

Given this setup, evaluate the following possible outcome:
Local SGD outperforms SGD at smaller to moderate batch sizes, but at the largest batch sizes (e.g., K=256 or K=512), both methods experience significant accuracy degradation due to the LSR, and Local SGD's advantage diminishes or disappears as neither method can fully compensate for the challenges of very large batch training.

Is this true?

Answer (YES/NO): NO